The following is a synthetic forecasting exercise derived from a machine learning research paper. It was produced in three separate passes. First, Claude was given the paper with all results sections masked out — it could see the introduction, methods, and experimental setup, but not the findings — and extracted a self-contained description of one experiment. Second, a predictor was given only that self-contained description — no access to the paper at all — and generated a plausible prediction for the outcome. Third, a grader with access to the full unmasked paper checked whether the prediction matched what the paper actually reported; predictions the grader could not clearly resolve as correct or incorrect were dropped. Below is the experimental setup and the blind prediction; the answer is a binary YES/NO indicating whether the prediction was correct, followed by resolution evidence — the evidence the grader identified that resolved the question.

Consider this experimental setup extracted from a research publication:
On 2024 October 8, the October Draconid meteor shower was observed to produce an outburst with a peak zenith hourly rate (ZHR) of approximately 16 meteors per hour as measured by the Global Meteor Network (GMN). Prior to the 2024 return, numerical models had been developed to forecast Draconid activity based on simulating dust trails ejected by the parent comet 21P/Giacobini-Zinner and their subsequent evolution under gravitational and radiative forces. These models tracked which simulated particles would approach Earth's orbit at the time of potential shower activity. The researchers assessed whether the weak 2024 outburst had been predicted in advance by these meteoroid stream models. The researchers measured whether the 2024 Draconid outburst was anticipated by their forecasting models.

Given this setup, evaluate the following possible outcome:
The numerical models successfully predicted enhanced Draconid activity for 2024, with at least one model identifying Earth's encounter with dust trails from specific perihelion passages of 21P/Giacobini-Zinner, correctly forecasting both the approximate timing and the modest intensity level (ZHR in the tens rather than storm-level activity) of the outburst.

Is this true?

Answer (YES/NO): NO